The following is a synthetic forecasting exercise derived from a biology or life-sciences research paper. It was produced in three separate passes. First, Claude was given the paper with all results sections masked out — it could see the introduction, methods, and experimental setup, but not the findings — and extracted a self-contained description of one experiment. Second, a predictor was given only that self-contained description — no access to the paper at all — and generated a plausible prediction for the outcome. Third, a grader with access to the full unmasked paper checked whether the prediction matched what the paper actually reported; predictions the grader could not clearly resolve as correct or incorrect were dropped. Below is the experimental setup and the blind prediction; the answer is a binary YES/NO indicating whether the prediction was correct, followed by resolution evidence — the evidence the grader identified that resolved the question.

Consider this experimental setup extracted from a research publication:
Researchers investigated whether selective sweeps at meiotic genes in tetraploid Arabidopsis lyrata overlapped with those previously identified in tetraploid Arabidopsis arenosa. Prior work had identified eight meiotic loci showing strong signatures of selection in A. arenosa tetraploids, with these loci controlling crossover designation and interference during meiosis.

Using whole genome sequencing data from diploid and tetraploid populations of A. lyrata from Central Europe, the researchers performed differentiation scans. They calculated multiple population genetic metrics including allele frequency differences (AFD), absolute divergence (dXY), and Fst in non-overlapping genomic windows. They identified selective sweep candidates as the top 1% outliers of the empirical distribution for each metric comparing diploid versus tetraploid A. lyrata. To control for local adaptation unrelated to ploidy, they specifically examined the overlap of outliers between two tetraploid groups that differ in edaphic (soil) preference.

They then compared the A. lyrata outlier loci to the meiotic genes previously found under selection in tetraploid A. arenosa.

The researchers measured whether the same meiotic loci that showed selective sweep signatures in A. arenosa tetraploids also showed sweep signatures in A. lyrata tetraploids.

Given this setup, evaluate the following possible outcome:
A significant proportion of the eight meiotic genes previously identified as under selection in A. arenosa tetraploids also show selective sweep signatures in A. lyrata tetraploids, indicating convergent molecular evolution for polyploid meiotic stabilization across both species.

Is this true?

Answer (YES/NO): YES